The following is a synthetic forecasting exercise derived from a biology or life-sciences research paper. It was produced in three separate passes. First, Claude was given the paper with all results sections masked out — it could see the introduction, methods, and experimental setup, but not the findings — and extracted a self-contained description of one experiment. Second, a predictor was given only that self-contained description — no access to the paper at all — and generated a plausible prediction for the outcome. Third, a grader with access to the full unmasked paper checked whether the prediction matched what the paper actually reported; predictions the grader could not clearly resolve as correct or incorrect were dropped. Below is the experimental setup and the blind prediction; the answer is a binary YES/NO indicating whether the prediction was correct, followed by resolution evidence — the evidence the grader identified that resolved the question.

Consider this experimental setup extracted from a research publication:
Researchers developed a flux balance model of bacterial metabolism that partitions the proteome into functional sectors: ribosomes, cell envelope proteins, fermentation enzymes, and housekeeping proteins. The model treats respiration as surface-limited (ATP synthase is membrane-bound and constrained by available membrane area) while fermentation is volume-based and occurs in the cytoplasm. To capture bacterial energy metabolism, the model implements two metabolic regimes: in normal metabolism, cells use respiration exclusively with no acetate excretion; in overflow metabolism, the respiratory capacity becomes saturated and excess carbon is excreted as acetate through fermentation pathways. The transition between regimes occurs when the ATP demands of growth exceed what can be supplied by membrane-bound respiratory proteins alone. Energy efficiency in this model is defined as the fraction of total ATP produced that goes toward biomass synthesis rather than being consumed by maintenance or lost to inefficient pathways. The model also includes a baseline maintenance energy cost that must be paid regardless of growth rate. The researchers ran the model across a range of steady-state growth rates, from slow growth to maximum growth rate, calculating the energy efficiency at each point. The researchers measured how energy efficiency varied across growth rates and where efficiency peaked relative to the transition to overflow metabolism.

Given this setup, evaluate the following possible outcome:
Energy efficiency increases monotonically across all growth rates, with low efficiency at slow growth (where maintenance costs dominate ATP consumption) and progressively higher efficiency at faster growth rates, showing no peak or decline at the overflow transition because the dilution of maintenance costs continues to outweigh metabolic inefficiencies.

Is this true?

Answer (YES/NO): NO